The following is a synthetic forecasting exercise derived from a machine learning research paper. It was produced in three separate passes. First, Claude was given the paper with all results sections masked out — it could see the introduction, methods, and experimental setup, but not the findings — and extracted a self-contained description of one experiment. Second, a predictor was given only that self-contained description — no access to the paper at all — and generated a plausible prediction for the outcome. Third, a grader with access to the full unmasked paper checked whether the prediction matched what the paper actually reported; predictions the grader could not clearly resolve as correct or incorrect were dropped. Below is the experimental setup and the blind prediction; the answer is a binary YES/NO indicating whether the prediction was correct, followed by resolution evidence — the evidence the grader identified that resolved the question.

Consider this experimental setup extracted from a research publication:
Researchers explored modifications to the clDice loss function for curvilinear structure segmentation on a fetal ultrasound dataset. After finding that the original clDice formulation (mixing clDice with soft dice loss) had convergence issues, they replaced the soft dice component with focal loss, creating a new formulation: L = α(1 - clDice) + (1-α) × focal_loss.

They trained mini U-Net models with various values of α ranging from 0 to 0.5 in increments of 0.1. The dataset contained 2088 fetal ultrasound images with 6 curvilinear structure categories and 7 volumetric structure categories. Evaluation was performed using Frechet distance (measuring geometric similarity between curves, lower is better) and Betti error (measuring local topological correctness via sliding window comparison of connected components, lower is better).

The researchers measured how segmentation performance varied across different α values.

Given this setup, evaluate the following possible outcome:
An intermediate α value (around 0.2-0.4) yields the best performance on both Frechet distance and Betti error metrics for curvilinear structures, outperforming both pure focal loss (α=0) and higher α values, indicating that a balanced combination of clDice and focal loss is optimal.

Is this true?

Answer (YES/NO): NO